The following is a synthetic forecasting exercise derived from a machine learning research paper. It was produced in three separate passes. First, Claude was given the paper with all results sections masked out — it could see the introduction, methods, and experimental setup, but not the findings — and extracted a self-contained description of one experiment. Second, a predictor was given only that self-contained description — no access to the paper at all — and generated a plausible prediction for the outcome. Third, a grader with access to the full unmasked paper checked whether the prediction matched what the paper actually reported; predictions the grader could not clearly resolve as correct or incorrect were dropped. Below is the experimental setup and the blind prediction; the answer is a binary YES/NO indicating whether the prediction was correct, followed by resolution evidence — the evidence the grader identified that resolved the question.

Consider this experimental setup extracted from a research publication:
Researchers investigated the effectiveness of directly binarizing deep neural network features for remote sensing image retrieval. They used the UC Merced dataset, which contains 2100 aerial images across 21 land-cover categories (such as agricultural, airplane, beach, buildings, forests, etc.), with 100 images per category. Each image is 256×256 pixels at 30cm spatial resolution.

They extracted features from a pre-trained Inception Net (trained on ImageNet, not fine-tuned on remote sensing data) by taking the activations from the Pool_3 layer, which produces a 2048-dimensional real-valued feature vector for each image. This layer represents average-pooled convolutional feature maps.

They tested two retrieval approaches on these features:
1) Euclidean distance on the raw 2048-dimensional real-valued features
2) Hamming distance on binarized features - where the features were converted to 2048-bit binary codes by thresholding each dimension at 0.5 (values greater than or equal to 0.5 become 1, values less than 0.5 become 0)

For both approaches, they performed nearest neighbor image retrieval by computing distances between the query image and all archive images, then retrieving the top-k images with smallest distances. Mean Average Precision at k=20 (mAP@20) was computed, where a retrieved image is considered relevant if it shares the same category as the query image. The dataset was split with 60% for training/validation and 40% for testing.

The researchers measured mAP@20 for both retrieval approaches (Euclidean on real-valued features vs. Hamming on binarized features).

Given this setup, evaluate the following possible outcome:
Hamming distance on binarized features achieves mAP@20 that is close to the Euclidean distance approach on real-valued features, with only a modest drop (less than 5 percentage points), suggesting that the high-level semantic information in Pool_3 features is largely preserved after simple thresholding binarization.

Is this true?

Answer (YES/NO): NO